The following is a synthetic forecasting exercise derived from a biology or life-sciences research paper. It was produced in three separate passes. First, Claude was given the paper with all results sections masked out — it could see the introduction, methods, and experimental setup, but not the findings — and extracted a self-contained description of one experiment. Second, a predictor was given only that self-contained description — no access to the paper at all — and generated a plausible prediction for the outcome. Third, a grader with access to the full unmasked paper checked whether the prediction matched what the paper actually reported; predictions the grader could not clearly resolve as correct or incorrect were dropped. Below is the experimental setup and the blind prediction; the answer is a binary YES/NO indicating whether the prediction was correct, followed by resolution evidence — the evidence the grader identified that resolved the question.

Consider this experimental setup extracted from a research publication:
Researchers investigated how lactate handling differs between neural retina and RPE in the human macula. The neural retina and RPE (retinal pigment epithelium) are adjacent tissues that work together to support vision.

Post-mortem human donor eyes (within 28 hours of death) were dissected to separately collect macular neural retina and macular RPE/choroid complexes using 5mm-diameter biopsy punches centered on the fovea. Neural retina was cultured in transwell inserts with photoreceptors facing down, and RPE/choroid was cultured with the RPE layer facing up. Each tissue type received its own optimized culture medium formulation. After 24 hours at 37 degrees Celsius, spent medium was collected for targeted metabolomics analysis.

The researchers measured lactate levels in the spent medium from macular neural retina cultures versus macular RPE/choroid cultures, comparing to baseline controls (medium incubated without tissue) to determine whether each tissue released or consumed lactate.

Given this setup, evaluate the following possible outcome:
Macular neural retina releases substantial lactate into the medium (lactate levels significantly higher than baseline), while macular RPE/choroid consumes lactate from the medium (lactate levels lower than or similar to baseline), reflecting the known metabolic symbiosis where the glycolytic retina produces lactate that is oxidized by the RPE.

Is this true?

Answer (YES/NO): NO